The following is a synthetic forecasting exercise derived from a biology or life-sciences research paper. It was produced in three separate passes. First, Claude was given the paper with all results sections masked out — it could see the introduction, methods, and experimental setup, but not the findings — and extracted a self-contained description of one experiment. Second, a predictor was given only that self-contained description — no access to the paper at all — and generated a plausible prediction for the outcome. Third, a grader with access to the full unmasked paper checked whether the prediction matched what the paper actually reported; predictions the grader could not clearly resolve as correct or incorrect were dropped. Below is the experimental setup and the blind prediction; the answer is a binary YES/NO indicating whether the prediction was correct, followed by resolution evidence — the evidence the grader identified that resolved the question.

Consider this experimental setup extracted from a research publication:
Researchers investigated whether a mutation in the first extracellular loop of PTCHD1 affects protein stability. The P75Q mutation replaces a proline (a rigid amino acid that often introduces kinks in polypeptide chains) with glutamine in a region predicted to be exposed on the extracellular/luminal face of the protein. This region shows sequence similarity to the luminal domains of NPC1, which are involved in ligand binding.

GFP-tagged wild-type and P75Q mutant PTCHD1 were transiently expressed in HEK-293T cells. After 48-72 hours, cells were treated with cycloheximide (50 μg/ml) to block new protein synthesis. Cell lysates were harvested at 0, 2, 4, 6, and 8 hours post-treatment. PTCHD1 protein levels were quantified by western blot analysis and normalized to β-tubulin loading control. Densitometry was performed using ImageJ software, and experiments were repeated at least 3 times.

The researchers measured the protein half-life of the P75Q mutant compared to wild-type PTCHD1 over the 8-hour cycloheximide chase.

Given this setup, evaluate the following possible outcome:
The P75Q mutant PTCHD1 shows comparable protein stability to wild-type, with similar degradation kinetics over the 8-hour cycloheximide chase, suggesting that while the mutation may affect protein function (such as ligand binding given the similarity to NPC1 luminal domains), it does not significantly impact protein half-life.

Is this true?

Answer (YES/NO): YES